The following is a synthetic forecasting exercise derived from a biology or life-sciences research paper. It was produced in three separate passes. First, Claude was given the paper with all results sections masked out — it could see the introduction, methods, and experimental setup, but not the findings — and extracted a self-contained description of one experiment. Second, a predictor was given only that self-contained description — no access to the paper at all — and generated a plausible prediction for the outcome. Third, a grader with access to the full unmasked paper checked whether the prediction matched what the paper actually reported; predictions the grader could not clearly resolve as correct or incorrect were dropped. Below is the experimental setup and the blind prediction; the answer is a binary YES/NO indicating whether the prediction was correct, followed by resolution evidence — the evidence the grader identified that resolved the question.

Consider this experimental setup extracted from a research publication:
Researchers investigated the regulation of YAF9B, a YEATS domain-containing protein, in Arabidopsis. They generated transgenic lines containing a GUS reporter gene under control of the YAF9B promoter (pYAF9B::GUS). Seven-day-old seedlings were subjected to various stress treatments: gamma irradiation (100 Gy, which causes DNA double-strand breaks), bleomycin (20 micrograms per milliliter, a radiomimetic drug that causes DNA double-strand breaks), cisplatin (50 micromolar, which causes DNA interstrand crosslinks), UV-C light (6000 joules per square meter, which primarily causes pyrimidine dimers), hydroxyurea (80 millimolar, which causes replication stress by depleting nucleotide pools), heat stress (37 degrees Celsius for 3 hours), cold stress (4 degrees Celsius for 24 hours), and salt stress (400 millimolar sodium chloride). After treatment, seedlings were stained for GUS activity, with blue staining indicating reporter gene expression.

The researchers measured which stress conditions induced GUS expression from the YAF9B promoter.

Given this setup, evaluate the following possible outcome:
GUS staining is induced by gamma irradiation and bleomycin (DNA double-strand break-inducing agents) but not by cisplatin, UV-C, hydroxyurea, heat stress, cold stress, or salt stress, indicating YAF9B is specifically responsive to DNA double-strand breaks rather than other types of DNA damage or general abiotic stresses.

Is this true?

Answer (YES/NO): YES